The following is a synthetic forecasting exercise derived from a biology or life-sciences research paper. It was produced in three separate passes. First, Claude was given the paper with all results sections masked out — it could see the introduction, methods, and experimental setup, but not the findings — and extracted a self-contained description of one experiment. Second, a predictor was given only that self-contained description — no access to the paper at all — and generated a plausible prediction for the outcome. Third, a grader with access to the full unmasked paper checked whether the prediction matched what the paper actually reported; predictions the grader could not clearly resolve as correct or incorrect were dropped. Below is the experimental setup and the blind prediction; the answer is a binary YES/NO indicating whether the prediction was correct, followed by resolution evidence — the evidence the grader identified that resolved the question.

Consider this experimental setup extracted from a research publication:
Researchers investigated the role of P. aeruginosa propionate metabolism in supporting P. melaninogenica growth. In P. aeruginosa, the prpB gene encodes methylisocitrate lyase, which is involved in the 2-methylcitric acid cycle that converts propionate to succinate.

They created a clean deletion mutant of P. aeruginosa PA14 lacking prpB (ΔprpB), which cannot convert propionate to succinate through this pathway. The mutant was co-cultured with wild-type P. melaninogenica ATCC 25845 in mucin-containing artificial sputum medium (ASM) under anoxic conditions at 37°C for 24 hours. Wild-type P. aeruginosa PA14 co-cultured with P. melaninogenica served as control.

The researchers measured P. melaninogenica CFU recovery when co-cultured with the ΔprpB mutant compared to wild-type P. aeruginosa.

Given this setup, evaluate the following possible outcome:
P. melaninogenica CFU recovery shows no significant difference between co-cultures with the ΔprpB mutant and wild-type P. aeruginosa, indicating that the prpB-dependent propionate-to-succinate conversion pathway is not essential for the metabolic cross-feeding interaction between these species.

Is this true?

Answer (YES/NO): NO